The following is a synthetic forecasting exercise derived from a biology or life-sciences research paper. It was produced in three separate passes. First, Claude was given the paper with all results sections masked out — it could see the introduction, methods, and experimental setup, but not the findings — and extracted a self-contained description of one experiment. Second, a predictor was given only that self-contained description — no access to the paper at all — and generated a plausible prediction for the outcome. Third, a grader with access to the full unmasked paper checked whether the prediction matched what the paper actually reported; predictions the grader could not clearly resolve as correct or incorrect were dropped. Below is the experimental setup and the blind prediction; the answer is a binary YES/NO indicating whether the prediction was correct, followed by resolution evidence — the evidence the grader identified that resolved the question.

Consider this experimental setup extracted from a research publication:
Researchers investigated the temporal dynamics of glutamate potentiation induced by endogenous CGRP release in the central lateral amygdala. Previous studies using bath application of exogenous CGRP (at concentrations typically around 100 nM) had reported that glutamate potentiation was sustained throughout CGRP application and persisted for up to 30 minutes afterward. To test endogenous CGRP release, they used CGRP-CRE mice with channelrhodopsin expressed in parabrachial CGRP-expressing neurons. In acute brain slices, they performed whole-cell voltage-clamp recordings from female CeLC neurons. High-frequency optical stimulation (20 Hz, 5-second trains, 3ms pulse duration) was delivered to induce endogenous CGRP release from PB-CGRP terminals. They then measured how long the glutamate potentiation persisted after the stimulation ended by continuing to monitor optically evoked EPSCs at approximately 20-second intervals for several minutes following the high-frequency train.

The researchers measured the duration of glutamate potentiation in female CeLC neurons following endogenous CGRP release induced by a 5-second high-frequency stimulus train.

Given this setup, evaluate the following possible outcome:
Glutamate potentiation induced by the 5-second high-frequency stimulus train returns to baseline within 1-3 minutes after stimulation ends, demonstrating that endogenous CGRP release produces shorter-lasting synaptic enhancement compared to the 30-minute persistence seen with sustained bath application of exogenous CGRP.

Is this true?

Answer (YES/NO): YES